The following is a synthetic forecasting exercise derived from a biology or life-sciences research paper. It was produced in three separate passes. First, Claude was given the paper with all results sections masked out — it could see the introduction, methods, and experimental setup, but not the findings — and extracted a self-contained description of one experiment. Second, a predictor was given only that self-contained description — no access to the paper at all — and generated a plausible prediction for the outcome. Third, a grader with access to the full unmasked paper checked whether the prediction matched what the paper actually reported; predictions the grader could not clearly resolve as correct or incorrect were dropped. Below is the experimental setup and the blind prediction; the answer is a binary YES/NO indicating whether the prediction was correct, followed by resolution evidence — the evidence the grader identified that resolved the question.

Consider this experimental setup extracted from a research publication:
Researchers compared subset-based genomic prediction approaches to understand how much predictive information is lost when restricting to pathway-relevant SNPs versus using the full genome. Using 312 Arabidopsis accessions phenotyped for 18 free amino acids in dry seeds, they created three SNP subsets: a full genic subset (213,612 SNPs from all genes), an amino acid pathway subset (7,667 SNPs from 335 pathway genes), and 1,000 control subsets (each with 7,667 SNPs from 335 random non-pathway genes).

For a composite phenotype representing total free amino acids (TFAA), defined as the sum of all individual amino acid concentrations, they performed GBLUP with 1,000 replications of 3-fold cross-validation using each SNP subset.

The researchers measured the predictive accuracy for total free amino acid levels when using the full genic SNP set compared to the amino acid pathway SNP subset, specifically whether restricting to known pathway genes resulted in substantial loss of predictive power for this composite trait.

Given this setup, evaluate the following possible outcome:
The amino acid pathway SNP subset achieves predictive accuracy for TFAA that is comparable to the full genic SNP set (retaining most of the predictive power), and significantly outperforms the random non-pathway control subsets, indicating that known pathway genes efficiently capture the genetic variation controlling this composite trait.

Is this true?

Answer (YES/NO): NO